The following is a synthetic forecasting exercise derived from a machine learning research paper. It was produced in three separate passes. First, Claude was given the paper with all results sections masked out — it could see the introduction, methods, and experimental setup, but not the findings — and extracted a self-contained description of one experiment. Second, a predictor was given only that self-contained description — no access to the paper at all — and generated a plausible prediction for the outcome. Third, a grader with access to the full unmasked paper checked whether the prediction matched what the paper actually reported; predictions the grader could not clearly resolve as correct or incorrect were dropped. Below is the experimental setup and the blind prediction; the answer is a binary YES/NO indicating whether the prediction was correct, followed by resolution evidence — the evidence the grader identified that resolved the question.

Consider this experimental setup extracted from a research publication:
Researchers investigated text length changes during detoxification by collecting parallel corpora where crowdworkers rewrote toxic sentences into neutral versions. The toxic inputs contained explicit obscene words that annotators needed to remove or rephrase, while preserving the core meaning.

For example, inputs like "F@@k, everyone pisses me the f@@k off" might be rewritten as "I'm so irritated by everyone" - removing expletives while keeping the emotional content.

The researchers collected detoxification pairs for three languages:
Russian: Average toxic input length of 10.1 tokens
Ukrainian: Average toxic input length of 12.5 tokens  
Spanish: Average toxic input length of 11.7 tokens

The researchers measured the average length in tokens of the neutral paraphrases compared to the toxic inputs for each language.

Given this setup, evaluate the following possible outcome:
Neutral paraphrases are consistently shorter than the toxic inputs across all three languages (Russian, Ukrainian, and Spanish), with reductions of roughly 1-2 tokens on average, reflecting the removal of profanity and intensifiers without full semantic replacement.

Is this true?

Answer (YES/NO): YES